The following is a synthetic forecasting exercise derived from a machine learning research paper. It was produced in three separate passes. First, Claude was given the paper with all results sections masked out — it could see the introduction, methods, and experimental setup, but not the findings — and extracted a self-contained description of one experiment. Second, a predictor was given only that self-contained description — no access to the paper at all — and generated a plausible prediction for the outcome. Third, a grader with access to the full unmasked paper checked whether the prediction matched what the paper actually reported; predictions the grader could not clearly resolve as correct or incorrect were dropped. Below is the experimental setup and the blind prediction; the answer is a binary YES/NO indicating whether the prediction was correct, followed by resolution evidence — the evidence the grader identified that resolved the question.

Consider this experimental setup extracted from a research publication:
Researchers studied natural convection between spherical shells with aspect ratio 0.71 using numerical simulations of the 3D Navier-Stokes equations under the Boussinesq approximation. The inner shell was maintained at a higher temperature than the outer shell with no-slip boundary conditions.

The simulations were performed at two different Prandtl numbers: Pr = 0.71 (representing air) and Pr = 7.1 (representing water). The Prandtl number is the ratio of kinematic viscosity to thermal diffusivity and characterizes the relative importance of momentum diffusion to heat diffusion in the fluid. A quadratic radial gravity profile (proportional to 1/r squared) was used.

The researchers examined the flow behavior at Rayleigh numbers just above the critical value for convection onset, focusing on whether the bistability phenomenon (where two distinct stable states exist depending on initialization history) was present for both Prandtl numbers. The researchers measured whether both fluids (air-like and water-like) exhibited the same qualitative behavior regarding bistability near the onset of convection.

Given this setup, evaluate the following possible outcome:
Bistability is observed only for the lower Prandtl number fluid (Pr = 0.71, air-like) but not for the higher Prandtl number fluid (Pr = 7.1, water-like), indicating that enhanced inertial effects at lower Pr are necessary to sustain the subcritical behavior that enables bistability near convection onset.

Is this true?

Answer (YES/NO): NO